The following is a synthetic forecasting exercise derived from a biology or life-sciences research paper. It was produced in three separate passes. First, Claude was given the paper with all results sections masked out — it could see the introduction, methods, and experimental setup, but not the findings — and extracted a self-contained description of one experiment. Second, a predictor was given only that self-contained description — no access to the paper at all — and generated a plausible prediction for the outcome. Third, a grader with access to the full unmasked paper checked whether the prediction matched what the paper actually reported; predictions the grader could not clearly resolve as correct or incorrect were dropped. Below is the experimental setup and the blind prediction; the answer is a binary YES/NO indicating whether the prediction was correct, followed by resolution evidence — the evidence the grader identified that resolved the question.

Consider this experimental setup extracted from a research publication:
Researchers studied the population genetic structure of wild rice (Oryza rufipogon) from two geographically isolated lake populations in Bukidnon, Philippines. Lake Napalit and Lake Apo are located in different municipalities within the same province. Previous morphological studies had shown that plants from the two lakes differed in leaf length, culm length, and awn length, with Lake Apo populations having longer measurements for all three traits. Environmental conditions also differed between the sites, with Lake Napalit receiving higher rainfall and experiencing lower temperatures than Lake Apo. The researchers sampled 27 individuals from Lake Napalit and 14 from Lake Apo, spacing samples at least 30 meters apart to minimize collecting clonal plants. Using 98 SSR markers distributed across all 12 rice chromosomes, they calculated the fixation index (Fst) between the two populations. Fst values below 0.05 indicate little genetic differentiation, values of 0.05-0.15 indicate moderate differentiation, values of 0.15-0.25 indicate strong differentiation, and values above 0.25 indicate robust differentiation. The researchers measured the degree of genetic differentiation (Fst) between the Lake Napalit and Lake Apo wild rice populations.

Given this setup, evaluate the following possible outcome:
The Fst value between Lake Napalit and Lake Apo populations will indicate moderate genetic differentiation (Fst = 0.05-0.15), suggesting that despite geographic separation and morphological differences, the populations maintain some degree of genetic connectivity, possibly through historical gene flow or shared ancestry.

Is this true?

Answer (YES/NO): NO